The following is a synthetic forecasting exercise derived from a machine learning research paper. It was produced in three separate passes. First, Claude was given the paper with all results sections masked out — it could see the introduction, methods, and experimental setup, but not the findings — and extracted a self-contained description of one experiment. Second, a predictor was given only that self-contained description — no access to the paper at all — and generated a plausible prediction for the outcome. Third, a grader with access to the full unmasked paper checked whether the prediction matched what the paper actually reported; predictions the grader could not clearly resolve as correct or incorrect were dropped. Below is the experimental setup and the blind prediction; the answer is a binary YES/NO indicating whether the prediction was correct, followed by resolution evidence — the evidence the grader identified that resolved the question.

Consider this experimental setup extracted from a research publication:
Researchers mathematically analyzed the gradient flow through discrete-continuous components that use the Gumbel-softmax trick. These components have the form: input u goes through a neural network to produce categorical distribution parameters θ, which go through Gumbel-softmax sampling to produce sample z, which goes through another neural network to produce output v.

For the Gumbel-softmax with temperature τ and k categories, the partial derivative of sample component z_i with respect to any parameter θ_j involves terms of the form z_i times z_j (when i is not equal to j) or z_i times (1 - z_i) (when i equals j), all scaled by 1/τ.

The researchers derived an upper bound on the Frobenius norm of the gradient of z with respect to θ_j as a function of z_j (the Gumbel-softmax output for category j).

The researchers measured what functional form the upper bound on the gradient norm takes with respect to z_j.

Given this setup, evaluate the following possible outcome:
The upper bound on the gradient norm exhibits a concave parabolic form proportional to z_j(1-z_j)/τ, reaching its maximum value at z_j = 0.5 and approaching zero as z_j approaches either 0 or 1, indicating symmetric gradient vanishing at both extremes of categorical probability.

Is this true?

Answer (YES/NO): NO